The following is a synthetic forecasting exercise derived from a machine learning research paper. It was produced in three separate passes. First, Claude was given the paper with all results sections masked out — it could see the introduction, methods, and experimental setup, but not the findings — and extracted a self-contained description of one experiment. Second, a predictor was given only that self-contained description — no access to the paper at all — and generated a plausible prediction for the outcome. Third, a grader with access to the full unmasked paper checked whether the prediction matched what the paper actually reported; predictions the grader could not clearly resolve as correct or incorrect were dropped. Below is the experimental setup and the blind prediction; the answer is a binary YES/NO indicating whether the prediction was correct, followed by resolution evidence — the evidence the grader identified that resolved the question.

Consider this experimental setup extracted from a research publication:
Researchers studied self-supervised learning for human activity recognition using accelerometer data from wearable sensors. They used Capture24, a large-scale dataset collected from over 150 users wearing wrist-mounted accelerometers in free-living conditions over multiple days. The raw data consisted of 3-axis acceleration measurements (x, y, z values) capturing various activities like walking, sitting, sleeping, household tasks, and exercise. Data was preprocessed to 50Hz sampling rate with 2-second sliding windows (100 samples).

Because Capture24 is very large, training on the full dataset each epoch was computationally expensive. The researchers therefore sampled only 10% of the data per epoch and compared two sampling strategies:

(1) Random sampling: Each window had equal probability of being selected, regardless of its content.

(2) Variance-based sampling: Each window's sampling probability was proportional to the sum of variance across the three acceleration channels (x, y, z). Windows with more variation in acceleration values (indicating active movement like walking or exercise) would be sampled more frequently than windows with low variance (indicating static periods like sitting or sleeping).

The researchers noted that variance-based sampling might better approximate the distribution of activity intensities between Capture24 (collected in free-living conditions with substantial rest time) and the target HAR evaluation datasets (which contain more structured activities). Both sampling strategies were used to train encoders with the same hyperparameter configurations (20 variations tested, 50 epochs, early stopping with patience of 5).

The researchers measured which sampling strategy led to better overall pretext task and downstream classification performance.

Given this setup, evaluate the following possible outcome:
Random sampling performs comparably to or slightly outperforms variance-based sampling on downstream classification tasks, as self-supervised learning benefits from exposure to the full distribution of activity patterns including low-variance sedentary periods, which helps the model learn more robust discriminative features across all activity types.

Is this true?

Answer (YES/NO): NO